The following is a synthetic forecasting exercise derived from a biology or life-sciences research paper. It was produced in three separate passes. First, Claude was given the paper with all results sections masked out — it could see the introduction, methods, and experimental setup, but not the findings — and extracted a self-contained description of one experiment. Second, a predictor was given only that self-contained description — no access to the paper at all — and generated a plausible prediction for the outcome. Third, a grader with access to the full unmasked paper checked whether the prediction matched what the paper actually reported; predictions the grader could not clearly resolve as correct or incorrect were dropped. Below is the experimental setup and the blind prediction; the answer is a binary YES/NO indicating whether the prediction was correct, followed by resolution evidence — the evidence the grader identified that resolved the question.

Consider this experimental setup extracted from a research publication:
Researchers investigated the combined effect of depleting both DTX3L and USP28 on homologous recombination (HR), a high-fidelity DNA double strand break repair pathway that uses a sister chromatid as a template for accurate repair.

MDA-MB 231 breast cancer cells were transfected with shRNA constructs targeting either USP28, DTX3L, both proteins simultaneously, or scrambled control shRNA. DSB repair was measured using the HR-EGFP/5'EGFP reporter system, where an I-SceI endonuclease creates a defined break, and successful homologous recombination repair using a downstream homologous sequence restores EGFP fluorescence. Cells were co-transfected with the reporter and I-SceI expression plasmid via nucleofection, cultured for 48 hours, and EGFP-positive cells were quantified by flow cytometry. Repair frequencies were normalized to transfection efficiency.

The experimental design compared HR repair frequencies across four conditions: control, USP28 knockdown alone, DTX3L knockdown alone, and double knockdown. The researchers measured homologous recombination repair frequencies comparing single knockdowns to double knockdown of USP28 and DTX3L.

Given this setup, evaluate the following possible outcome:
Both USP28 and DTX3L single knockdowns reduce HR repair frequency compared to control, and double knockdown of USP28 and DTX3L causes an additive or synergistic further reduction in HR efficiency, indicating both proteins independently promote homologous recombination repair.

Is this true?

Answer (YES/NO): NO